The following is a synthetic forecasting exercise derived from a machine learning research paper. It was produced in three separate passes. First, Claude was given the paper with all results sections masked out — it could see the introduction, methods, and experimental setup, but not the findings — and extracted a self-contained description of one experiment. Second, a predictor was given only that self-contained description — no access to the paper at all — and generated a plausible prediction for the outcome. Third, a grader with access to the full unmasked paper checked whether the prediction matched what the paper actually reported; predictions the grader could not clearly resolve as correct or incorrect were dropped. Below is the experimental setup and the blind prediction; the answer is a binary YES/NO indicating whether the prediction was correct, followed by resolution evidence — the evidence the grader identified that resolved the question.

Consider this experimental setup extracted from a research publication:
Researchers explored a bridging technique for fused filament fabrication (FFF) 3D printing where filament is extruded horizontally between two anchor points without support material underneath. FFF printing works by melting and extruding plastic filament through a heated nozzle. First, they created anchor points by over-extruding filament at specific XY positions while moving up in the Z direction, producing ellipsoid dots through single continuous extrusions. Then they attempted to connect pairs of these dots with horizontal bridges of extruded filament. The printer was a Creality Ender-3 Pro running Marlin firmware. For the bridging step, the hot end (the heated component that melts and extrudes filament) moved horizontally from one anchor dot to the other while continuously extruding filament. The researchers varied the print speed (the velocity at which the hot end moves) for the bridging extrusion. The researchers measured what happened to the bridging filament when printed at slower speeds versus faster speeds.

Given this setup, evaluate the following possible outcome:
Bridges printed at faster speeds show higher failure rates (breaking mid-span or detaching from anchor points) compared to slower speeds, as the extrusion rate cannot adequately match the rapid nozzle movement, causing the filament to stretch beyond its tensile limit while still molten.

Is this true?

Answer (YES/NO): NO